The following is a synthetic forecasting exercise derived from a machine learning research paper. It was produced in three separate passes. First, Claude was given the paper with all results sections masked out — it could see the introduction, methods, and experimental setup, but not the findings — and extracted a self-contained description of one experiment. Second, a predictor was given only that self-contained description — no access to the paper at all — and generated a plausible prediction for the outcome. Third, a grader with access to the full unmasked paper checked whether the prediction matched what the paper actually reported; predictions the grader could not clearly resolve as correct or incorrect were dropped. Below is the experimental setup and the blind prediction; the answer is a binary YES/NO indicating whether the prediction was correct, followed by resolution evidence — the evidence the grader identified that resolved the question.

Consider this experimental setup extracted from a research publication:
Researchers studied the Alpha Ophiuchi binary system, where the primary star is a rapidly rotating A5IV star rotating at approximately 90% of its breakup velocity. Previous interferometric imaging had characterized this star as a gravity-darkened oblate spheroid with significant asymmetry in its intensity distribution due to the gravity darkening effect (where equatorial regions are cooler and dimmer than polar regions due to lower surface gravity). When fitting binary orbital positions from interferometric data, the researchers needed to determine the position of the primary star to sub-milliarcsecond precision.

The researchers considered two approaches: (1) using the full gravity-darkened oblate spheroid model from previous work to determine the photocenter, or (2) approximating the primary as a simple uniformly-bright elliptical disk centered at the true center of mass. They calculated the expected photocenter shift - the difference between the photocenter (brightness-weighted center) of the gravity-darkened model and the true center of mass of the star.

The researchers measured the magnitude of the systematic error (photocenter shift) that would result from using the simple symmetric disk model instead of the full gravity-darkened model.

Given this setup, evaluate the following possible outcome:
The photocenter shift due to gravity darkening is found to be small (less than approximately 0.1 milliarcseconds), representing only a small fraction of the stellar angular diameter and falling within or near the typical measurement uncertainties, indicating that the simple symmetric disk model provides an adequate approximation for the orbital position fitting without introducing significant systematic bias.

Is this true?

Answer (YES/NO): YES